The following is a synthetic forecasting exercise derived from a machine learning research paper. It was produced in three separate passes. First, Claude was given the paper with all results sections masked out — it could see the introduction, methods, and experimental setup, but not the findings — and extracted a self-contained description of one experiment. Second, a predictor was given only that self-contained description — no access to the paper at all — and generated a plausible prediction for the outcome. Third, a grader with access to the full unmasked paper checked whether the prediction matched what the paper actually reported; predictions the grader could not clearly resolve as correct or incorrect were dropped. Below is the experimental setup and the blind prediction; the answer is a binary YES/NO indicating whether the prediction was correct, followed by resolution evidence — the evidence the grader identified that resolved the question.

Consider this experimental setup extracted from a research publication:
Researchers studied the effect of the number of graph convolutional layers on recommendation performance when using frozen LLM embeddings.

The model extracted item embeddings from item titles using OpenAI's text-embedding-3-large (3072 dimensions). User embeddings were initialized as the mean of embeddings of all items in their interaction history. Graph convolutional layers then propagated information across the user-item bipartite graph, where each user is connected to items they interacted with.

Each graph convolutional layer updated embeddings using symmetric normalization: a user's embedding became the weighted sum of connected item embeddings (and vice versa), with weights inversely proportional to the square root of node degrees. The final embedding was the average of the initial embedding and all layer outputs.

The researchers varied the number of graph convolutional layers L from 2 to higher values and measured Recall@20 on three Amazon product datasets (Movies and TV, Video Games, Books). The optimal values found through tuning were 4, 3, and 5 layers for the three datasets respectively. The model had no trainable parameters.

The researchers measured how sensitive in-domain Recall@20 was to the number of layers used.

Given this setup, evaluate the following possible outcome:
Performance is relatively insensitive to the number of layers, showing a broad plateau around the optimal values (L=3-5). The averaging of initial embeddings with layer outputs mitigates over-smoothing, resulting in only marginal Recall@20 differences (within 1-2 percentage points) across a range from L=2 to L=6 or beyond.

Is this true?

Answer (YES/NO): YES